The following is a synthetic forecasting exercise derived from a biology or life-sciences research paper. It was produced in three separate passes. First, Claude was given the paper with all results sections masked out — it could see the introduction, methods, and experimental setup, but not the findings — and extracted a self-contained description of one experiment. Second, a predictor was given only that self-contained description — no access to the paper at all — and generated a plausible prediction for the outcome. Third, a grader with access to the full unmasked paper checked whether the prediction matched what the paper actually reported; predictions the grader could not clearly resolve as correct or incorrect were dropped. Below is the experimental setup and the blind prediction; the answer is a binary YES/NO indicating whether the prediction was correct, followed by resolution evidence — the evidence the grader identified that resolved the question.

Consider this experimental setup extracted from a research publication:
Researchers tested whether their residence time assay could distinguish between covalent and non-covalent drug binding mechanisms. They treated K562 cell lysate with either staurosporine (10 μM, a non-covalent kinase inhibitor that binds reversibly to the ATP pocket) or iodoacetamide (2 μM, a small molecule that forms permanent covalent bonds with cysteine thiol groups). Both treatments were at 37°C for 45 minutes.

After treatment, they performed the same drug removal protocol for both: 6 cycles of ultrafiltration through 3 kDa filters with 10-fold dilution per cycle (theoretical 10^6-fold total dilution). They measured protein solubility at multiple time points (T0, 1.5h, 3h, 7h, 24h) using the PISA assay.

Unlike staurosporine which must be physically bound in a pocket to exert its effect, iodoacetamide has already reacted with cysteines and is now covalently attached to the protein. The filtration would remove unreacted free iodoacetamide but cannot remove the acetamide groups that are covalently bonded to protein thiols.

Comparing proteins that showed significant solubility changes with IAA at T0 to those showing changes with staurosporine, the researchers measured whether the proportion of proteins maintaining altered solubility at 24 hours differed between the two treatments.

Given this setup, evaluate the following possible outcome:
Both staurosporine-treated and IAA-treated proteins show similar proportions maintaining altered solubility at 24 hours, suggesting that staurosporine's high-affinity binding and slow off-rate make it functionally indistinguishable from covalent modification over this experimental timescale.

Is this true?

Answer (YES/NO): NO